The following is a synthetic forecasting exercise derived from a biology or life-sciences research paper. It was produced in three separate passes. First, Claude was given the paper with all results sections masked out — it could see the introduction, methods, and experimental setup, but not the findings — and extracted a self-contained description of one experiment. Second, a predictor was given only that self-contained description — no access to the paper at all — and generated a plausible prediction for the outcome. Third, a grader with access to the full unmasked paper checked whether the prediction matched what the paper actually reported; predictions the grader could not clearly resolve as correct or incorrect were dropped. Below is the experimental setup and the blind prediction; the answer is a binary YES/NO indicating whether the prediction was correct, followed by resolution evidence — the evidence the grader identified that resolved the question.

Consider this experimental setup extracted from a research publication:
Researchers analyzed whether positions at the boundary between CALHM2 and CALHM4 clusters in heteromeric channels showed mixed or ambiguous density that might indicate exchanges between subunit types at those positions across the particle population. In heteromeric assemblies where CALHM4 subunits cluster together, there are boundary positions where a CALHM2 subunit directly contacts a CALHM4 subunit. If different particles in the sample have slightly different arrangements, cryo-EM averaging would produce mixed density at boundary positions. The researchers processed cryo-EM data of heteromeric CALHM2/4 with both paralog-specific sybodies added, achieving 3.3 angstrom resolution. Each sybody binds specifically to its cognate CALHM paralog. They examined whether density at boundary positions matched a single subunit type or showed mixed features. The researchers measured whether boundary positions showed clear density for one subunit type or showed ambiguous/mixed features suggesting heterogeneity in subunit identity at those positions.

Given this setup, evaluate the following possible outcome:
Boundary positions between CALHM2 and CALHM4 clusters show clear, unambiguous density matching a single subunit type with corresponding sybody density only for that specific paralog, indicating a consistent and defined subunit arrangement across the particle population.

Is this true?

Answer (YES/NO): NO